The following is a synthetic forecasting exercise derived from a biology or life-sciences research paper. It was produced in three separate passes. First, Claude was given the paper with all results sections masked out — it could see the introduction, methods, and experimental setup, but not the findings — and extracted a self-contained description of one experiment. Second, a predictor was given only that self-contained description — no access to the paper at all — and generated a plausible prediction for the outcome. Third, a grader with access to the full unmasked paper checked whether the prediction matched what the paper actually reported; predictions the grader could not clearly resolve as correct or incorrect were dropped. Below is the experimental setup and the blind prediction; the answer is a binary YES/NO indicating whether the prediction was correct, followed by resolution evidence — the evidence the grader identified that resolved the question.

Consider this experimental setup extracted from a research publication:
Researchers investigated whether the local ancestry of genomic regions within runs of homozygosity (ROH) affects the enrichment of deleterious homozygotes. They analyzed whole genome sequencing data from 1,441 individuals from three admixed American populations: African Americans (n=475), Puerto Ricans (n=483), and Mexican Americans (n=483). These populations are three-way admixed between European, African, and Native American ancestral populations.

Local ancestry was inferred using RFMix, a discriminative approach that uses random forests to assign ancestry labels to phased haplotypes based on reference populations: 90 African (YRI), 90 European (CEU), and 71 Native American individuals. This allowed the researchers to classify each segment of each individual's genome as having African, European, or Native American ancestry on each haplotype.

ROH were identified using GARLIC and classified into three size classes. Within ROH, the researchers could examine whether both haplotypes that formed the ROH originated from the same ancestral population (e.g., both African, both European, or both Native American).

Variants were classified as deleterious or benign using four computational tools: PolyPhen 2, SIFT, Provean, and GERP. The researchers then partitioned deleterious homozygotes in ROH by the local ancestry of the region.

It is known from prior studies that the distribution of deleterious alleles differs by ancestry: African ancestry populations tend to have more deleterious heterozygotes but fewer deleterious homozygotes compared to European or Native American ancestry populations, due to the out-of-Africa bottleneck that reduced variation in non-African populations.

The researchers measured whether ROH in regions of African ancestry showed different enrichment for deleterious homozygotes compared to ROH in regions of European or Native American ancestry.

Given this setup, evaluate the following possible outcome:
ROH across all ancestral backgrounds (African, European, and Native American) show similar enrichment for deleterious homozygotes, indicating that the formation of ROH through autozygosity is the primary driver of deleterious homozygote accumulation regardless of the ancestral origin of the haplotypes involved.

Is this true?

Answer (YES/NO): NO